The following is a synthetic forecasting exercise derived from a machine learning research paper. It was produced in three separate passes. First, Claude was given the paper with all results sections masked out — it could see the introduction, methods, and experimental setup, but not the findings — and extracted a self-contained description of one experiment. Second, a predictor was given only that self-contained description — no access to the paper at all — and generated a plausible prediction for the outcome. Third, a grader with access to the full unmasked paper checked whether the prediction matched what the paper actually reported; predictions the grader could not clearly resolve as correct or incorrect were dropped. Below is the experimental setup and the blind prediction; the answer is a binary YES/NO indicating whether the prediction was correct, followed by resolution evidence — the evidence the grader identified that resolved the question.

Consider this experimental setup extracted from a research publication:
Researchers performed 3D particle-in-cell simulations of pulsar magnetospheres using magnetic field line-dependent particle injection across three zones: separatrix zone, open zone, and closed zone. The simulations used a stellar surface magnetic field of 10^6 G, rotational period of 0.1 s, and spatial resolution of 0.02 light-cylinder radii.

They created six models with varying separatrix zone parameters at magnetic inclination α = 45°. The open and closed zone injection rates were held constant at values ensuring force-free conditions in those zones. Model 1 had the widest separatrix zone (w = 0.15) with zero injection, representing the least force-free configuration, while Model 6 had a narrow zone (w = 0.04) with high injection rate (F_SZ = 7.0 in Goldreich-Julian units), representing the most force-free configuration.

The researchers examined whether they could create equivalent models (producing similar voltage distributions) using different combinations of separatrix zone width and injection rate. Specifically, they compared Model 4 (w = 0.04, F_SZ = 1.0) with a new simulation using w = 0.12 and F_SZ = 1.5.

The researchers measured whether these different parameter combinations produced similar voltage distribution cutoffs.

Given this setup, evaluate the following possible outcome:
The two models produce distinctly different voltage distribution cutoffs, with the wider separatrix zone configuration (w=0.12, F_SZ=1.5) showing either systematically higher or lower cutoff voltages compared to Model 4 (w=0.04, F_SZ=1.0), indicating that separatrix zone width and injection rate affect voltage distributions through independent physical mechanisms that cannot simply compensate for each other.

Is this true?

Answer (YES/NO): NO